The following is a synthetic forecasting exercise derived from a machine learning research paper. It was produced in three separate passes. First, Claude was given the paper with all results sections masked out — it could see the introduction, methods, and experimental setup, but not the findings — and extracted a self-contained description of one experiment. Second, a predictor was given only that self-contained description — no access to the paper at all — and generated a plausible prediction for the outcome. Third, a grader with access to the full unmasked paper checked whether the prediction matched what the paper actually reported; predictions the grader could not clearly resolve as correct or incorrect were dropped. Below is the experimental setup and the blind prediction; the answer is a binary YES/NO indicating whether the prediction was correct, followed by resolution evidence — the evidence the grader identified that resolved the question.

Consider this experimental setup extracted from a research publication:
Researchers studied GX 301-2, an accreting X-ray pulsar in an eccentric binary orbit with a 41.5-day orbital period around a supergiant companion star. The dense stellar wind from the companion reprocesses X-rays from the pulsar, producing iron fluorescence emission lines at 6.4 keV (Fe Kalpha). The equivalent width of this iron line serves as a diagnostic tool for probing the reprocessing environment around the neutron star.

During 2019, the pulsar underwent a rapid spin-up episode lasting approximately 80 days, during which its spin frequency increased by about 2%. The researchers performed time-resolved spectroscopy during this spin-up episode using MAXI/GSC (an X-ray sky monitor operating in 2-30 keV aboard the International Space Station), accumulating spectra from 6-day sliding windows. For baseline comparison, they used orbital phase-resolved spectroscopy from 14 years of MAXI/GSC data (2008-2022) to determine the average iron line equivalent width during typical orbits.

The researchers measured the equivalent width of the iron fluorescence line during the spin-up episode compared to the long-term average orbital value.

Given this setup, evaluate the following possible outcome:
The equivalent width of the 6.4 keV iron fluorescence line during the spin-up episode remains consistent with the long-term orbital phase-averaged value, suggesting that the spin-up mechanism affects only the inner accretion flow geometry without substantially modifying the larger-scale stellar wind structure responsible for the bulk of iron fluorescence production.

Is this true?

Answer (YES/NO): NO